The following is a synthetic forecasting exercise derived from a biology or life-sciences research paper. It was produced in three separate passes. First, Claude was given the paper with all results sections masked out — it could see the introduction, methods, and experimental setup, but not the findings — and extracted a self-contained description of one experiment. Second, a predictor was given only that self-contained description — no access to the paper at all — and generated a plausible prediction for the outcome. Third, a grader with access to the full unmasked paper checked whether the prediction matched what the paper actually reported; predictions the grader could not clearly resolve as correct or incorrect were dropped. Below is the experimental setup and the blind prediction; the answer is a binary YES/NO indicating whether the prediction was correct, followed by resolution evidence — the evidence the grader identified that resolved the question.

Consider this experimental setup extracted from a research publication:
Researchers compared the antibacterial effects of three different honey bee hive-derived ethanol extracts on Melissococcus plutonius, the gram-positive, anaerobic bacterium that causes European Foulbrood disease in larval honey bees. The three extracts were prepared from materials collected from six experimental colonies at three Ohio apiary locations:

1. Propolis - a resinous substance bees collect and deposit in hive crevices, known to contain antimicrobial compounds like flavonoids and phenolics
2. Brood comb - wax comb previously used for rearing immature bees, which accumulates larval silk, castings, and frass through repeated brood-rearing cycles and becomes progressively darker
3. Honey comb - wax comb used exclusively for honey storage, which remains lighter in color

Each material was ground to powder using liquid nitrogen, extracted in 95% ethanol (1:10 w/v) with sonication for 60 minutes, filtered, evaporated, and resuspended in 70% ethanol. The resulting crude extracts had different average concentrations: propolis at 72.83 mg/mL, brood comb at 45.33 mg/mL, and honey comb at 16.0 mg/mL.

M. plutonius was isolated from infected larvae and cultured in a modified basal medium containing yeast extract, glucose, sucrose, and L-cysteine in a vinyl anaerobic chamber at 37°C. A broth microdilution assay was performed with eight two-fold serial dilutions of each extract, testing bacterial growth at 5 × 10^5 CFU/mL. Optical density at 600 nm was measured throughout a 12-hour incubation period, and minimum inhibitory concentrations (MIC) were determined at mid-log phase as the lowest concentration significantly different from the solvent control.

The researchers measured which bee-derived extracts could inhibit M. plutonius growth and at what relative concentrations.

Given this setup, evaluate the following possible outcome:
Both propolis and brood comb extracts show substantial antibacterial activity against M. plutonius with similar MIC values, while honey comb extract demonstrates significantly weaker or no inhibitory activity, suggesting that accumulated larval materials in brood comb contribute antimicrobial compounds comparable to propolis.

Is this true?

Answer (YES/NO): NO